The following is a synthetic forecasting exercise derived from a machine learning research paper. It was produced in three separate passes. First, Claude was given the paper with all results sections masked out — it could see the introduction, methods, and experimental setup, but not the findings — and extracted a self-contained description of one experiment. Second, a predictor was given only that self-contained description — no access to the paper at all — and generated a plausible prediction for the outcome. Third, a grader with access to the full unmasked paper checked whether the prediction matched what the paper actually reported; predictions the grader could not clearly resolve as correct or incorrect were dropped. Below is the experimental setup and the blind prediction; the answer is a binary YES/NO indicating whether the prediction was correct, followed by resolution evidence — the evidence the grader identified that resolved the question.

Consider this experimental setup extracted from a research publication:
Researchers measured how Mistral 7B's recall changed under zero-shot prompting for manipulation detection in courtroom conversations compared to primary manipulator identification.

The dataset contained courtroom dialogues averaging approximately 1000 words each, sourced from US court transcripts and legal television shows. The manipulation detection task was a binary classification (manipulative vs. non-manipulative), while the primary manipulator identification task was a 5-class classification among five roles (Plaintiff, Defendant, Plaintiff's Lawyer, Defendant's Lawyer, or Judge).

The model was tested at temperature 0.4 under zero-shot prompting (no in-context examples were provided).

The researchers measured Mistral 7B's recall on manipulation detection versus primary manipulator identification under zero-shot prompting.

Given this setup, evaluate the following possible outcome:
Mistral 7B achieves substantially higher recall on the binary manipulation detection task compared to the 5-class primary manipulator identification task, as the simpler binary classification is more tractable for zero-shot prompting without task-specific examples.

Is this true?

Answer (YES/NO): YES